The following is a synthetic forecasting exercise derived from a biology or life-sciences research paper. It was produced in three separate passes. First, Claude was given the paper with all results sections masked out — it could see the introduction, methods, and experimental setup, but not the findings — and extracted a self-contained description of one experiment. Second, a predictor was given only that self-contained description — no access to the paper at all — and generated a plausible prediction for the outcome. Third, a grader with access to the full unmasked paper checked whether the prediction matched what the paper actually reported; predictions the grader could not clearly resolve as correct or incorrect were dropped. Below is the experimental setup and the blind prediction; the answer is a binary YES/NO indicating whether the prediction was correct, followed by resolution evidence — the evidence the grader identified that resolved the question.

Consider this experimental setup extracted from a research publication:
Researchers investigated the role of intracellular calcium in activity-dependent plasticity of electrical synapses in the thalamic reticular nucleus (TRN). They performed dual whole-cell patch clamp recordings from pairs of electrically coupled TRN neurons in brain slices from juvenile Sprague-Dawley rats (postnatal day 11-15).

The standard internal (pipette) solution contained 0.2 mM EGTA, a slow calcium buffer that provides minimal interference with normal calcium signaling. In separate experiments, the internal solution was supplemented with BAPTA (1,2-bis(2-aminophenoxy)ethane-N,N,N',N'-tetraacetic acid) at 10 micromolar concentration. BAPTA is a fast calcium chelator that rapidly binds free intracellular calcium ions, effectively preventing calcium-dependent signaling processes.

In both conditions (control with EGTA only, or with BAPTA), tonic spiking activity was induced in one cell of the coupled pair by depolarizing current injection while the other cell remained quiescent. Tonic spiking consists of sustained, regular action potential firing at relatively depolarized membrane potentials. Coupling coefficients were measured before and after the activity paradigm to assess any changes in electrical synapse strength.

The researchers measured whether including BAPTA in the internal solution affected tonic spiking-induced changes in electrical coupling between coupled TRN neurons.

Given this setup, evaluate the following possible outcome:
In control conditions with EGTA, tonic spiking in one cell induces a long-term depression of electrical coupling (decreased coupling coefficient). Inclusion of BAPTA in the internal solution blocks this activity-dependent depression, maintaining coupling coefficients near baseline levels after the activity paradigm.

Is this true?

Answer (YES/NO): NO